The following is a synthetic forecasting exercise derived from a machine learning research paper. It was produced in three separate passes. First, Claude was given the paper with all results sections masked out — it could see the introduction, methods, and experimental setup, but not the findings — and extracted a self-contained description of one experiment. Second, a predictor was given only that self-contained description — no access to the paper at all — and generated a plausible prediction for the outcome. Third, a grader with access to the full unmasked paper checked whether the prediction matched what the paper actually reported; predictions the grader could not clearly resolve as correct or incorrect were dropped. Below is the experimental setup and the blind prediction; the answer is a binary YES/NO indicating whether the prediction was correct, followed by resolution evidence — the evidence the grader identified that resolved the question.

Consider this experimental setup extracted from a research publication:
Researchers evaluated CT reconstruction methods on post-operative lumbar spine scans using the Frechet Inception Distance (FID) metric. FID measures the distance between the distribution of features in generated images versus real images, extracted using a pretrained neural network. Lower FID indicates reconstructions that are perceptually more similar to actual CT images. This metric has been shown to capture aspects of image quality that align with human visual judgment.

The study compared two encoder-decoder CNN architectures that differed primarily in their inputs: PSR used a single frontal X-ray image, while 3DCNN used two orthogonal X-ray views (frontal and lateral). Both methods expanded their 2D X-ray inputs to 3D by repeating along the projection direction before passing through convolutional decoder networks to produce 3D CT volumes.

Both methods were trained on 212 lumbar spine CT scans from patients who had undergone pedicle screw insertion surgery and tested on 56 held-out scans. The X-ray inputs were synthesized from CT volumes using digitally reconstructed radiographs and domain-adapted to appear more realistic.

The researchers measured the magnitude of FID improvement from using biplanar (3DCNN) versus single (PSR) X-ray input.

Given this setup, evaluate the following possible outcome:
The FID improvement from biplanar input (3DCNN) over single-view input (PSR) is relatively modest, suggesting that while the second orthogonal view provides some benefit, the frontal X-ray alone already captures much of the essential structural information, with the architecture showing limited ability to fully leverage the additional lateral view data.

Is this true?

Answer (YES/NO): YES